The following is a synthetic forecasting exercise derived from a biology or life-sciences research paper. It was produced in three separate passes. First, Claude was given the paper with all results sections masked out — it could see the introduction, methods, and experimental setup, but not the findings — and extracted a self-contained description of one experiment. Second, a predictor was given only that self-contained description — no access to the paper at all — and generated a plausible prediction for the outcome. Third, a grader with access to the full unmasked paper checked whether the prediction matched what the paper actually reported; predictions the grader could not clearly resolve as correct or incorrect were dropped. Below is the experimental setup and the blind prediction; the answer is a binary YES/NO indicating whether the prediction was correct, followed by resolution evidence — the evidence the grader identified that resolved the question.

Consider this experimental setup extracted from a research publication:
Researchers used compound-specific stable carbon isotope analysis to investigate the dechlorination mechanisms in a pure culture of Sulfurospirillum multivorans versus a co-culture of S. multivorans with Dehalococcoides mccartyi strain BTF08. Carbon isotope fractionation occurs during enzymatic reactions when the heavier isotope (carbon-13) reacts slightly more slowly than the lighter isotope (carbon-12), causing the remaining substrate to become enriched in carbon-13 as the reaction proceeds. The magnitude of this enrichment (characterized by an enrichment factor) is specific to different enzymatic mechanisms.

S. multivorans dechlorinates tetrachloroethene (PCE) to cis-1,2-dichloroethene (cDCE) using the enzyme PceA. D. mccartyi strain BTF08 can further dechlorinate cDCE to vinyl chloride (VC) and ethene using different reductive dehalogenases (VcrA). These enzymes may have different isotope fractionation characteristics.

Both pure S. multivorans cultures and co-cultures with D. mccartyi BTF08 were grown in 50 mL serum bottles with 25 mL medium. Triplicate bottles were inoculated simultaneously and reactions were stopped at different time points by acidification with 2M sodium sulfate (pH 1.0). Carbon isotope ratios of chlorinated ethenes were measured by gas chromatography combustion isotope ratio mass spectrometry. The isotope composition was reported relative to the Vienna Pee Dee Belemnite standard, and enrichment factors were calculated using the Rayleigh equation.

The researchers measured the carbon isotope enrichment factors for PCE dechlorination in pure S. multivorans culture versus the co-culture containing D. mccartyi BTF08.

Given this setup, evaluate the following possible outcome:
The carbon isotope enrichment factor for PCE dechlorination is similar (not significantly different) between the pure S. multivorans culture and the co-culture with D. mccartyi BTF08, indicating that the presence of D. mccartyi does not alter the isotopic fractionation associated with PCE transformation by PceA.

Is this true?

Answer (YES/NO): YES